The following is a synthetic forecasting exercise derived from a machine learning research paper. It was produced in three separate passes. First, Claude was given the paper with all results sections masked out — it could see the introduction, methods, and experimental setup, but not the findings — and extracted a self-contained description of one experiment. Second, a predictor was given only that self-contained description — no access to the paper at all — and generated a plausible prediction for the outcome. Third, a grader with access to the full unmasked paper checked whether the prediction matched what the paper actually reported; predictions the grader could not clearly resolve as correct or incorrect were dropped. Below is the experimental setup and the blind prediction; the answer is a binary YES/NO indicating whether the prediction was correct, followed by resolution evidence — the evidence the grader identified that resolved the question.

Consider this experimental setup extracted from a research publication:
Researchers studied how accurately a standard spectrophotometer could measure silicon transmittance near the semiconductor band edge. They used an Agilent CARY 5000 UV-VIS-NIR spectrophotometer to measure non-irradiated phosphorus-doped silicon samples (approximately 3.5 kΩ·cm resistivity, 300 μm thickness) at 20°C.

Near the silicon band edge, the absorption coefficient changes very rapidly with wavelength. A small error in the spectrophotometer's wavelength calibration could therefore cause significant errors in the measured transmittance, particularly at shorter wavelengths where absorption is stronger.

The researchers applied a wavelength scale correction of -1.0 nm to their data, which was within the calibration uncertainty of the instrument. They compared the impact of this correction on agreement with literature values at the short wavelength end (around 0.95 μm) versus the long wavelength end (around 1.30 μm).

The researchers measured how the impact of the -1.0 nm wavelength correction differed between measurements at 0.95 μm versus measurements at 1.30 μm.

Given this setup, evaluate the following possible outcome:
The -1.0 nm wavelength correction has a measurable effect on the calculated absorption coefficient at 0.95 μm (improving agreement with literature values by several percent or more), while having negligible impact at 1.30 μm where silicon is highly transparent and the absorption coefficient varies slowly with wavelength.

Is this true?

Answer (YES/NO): YES